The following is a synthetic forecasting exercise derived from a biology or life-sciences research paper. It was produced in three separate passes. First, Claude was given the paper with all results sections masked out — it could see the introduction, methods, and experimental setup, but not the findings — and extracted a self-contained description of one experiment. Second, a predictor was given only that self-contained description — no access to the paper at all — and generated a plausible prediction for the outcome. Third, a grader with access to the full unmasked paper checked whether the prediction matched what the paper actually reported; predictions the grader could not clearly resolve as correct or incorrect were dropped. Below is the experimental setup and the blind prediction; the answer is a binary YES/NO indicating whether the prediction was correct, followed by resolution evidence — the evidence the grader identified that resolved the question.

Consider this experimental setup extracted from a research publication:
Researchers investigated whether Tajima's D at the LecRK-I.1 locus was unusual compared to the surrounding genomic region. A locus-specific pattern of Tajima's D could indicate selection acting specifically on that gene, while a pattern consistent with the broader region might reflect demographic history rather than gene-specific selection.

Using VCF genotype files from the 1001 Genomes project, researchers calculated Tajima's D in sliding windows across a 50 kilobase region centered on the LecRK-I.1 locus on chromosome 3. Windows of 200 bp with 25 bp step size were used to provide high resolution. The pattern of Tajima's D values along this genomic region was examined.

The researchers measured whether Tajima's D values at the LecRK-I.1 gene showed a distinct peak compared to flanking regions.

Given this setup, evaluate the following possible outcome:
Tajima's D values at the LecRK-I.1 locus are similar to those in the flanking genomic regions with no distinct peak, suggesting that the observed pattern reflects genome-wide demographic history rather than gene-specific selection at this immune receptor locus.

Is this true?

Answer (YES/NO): NO